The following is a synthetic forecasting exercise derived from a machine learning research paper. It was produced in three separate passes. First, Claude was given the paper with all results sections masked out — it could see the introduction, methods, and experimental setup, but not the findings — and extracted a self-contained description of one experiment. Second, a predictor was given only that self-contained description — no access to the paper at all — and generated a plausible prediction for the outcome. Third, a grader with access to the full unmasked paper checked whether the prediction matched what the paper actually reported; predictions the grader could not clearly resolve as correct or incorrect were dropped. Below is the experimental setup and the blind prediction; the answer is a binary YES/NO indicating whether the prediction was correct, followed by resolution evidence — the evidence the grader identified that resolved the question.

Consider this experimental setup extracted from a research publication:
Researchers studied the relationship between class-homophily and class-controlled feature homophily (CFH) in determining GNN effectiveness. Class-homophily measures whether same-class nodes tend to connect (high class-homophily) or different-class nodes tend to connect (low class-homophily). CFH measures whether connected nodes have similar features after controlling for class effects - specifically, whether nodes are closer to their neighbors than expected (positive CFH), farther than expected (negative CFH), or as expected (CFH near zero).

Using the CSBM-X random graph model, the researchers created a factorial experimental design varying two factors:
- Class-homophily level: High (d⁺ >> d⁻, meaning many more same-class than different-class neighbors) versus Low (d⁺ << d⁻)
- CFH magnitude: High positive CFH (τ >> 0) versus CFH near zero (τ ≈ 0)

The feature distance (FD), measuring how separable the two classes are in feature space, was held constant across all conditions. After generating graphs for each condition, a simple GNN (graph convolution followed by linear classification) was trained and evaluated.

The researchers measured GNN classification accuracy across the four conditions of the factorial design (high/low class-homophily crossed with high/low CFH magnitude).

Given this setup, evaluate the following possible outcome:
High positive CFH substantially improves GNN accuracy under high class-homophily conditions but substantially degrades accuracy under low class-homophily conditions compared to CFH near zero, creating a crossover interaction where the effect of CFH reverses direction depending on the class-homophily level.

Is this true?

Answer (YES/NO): NO